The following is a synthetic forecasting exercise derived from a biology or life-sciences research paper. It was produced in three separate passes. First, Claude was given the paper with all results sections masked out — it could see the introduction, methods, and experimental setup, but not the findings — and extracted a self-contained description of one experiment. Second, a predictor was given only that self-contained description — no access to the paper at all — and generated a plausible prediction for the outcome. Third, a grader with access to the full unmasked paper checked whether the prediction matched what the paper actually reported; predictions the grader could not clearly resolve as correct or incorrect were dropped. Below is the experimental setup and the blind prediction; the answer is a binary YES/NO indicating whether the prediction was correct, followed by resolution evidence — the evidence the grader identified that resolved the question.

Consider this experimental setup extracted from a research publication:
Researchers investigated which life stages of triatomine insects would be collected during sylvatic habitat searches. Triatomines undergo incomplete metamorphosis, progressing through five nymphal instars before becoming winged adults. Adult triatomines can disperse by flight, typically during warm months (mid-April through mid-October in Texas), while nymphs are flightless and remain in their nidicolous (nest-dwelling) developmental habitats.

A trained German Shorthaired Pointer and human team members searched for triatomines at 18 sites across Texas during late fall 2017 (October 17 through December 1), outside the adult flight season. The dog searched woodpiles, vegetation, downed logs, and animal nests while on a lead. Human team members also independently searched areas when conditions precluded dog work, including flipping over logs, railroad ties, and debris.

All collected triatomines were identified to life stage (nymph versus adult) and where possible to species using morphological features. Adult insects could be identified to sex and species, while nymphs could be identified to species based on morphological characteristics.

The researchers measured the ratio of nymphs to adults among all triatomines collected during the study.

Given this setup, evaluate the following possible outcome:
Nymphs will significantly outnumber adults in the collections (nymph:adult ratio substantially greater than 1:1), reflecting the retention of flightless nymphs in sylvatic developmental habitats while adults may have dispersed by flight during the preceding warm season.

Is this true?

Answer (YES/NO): YES